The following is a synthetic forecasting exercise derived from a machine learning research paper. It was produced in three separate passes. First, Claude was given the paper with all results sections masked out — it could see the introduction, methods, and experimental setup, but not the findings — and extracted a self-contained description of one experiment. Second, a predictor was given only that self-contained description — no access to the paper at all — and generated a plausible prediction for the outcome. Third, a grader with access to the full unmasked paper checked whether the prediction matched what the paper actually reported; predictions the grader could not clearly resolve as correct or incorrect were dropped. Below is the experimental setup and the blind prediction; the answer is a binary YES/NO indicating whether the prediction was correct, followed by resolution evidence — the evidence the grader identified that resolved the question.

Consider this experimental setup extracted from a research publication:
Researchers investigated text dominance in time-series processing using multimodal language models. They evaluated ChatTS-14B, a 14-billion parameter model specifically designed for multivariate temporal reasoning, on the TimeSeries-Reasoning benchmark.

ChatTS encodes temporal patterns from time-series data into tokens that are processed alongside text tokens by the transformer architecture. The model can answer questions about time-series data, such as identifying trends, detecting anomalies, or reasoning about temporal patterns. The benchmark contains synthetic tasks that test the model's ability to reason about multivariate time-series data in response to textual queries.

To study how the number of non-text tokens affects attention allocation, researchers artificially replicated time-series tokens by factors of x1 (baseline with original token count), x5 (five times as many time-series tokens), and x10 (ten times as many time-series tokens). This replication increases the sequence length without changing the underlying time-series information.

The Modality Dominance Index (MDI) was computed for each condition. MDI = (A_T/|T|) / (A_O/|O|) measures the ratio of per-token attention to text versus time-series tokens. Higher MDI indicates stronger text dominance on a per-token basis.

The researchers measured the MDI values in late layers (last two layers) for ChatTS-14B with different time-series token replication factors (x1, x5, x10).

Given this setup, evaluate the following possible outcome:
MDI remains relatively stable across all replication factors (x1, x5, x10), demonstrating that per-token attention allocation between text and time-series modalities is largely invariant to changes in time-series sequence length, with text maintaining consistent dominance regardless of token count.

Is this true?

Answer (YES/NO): NO